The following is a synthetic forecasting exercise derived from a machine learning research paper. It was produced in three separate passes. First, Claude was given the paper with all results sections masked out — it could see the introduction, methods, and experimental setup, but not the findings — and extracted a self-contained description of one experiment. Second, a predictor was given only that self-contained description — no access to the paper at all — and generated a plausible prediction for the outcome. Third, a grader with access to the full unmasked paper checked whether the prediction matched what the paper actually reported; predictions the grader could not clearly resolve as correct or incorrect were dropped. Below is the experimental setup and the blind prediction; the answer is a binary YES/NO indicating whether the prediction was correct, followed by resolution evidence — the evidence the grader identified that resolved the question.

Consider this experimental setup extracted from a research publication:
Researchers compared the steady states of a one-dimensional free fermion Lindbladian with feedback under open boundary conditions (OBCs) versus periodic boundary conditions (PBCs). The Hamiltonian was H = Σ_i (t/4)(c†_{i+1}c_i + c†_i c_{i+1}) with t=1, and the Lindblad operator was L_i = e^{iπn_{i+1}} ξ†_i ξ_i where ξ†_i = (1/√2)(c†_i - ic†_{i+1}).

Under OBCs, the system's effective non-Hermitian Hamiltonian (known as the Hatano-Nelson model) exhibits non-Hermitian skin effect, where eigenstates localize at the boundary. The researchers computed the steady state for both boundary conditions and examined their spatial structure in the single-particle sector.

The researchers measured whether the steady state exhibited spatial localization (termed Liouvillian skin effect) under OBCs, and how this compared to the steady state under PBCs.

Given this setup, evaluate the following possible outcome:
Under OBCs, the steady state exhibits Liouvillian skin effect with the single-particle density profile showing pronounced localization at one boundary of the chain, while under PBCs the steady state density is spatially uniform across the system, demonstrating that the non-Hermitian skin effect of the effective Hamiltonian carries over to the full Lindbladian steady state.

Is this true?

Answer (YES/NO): YES